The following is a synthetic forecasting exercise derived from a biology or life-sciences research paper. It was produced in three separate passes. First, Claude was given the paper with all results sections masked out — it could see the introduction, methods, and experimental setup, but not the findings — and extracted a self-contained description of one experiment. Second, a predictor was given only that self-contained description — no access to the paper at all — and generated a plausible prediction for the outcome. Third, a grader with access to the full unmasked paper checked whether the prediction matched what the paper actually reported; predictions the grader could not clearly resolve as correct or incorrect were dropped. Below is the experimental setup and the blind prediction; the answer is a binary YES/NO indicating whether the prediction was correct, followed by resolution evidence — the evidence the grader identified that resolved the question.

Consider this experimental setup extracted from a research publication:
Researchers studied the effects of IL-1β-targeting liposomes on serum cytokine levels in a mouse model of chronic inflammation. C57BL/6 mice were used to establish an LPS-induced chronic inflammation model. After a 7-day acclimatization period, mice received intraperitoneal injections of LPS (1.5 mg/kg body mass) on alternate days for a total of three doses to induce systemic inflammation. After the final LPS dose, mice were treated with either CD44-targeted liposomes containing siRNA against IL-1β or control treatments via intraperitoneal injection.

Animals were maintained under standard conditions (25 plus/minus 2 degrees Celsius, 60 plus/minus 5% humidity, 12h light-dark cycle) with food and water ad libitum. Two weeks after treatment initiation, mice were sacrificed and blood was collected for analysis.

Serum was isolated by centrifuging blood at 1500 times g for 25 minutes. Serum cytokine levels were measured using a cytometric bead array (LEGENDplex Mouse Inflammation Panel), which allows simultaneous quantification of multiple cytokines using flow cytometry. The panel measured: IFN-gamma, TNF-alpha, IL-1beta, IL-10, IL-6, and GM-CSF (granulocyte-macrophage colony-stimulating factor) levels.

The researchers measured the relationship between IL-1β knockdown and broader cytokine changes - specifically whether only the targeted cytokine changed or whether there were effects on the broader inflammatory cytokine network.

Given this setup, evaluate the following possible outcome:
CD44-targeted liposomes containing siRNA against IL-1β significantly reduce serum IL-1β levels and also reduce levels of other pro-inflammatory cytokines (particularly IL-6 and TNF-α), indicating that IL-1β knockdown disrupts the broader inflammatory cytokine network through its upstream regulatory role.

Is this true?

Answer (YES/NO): YES